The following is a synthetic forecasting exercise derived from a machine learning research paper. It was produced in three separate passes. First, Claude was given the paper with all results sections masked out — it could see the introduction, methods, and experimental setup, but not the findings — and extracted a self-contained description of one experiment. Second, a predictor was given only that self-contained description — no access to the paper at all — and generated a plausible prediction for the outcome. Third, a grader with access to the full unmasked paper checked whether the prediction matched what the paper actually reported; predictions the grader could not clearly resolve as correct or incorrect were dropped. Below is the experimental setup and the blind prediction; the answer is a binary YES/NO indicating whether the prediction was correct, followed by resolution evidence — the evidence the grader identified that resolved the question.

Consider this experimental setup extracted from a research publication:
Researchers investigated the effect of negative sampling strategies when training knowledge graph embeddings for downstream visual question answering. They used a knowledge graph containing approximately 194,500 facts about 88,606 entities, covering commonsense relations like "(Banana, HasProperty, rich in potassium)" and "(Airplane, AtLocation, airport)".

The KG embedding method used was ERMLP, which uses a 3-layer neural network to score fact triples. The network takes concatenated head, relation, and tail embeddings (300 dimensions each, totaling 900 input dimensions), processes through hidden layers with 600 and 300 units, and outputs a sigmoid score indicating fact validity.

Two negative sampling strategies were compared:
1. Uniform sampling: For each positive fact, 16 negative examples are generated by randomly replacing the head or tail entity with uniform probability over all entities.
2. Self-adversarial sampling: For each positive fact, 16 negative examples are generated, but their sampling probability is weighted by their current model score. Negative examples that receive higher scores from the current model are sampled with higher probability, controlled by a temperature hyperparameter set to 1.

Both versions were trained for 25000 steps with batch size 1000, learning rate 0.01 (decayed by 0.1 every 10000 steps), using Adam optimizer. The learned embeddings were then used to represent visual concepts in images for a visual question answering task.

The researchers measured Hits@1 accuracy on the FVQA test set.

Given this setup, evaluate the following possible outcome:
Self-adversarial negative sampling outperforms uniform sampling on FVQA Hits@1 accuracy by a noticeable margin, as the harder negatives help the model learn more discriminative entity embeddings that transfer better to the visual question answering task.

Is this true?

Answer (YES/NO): YES